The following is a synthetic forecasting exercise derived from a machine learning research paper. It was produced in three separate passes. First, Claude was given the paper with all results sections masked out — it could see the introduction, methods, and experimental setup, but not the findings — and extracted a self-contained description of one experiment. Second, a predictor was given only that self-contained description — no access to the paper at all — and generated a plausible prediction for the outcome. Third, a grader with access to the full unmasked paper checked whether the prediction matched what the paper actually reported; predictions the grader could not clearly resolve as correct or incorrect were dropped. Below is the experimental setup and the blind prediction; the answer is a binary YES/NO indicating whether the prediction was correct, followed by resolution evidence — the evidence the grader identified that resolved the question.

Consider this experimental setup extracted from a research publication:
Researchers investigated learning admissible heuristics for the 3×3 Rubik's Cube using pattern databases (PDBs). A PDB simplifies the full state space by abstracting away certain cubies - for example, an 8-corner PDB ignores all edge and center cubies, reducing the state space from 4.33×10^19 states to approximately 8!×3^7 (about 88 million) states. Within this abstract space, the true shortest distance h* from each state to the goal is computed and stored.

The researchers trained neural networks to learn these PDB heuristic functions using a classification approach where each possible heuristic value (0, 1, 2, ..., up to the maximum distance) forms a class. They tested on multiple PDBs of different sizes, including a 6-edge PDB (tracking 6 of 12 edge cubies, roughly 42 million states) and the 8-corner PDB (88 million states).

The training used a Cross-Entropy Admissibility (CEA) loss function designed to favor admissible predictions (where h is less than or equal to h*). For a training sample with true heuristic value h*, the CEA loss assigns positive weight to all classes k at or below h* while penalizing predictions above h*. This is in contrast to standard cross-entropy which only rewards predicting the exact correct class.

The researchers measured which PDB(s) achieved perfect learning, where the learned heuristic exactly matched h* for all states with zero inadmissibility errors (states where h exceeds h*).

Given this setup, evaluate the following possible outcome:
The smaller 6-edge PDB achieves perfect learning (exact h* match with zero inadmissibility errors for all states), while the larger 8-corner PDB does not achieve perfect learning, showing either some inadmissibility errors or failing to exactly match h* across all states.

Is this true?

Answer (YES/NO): NO